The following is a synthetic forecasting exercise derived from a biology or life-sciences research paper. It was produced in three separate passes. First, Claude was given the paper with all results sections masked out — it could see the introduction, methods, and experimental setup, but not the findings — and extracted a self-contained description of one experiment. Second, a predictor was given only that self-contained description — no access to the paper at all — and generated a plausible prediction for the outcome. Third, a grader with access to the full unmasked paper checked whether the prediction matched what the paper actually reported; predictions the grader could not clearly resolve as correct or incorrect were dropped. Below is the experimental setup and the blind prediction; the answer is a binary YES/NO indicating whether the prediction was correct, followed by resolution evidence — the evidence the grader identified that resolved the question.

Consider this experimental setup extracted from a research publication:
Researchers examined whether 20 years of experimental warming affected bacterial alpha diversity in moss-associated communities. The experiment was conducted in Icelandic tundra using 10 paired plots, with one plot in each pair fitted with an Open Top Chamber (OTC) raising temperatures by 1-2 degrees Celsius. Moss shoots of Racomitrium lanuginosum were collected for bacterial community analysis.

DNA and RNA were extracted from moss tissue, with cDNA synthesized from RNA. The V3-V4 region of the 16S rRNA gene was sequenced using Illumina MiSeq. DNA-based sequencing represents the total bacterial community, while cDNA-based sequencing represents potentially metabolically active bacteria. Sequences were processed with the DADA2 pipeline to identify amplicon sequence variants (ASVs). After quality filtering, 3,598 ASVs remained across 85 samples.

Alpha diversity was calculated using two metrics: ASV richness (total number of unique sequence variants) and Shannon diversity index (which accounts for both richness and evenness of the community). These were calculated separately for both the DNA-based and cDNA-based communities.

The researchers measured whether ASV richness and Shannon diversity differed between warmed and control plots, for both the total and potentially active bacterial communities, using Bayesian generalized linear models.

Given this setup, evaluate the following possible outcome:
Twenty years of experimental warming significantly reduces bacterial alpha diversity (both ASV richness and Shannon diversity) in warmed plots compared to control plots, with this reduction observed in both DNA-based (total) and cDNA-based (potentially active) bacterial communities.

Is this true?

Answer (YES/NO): NO